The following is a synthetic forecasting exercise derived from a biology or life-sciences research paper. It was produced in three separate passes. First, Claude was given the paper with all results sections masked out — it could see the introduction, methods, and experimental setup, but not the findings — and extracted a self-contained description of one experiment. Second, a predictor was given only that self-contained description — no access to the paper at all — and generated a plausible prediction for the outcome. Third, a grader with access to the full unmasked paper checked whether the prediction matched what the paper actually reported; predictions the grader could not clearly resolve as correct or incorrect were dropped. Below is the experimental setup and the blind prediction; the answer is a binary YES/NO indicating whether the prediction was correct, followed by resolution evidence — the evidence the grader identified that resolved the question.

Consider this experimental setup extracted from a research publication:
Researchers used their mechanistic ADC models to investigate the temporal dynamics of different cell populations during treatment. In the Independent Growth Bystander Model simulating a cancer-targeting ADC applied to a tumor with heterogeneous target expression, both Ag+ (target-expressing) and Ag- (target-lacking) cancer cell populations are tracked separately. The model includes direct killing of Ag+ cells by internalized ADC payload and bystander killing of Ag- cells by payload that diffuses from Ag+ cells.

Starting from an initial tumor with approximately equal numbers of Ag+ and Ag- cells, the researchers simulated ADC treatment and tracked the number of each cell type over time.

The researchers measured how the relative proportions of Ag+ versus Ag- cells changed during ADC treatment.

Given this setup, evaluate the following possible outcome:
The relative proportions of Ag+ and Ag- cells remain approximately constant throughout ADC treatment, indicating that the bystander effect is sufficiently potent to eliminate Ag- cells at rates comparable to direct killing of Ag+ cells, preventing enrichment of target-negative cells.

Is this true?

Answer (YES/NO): NO